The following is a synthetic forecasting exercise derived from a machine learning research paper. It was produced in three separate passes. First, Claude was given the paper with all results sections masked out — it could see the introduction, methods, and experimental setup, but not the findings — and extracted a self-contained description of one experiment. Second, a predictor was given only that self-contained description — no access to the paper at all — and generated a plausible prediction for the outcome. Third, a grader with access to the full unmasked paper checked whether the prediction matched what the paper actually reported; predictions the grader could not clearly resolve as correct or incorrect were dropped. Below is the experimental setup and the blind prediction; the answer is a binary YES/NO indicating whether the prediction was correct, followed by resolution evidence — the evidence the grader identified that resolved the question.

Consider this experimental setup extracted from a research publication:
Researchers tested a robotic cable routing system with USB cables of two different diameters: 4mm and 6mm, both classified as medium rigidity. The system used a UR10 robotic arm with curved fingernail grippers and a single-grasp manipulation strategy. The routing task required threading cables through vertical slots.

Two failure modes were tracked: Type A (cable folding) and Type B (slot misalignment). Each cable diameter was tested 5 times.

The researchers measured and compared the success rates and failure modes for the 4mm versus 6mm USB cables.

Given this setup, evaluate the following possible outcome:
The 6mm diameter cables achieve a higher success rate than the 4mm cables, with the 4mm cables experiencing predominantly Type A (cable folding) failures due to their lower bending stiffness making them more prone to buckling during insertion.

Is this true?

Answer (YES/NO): NO